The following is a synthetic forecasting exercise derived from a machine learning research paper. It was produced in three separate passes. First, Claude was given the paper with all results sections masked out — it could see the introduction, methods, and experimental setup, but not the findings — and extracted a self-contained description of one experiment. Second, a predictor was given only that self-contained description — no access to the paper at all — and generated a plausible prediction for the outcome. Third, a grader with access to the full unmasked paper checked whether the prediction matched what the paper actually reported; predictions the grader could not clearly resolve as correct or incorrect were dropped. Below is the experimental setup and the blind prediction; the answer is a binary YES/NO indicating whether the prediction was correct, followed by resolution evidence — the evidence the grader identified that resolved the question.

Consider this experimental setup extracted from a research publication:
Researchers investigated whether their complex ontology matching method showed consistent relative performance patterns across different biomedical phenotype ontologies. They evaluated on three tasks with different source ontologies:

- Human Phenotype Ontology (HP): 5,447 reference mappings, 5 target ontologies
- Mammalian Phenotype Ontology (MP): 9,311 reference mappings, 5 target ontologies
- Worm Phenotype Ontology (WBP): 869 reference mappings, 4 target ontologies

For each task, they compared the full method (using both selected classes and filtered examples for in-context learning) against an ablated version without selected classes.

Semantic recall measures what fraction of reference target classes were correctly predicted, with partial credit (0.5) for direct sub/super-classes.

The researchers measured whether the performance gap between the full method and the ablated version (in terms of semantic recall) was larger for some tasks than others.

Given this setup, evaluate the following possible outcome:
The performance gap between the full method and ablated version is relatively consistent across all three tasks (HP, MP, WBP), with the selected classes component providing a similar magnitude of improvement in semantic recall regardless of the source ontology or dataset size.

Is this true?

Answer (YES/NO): NO